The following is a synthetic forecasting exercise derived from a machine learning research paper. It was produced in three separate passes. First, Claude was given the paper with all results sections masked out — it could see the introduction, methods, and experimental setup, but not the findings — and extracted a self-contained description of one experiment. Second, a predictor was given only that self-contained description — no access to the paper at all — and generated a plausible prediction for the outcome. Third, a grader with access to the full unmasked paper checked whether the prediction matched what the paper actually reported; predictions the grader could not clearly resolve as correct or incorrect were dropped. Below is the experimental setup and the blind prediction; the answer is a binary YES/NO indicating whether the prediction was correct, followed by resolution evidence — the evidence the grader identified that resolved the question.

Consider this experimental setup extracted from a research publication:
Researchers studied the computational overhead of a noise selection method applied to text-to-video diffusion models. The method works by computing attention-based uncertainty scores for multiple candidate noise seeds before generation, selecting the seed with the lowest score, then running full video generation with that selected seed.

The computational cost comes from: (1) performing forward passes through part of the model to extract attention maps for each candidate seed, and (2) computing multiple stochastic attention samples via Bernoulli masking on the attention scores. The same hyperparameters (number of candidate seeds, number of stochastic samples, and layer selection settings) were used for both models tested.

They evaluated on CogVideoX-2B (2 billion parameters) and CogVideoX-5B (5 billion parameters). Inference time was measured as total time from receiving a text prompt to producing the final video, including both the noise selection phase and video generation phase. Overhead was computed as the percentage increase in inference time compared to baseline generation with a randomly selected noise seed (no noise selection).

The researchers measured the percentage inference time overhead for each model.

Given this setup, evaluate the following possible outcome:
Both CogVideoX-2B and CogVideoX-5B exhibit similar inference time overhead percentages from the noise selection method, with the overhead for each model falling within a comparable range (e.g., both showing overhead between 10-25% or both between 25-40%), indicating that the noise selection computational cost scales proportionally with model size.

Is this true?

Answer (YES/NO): NO